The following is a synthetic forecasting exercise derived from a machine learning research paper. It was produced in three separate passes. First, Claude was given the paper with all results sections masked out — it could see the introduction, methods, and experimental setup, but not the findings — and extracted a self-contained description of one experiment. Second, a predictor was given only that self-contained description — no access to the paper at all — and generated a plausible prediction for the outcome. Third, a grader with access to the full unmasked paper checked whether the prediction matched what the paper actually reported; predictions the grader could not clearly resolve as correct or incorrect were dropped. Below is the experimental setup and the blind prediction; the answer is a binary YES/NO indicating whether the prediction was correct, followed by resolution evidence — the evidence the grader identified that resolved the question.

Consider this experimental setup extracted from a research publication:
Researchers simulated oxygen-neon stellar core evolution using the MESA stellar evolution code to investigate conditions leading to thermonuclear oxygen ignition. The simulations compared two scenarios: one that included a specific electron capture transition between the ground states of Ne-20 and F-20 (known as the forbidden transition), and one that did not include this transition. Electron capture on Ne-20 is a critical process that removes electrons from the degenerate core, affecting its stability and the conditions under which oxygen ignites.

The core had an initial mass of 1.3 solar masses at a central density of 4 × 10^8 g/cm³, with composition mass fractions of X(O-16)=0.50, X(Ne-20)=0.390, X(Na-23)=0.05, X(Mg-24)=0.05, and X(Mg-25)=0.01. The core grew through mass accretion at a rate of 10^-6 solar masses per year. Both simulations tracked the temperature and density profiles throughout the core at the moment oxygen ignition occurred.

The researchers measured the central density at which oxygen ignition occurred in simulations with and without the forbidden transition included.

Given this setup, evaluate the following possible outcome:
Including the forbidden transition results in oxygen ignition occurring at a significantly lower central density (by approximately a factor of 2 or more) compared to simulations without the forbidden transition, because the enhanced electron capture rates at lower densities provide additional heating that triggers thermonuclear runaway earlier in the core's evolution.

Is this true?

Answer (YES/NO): NO